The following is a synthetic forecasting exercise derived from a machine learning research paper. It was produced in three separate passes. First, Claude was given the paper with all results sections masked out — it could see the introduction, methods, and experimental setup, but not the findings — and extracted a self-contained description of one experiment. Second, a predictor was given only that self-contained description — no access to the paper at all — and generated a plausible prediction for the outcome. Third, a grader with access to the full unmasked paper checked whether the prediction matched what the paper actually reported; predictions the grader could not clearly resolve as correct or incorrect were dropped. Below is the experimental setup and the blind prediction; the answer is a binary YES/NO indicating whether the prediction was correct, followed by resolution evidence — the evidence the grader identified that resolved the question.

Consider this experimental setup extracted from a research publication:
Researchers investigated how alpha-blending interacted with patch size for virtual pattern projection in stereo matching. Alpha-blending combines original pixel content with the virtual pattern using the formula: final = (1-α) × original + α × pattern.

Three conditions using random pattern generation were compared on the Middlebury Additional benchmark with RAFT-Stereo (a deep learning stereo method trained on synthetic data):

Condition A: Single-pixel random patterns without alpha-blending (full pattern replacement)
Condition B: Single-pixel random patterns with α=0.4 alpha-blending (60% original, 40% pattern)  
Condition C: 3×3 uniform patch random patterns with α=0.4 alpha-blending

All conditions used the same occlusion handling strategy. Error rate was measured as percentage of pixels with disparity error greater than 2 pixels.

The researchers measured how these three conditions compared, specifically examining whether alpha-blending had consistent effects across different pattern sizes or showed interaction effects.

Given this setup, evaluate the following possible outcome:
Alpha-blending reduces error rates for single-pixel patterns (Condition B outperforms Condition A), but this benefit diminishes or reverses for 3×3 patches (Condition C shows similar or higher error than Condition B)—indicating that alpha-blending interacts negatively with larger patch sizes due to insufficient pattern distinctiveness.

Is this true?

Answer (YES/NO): NO